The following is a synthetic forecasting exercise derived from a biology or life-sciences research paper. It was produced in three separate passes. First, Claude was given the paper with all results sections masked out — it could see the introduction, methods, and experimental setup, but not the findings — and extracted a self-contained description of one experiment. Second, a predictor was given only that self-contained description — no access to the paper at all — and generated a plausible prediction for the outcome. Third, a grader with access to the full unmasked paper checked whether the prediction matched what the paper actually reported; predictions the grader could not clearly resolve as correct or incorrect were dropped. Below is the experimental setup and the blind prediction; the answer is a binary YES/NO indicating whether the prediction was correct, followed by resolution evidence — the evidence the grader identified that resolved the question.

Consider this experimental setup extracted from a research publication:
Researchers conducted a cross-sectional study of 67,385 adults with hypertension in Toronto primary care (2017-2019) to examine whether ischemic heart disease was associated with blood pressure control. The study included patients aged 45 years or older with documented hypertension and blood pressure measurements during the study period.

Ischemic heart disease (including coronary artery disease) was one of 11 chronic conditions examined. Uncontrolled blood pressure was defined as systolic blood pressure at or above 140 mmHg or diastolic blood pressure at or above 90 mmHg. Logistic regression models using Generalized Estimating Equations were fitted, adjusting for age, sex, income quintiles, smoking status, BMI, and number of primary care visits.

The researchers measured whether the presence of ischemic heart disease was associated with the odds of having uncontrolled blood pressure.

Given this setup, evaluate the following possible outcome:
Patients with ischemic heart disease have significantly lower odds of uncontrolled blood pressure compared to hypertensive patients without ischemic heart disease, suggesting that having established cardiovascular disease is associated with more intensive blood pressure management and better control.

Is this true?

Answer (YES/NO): YES